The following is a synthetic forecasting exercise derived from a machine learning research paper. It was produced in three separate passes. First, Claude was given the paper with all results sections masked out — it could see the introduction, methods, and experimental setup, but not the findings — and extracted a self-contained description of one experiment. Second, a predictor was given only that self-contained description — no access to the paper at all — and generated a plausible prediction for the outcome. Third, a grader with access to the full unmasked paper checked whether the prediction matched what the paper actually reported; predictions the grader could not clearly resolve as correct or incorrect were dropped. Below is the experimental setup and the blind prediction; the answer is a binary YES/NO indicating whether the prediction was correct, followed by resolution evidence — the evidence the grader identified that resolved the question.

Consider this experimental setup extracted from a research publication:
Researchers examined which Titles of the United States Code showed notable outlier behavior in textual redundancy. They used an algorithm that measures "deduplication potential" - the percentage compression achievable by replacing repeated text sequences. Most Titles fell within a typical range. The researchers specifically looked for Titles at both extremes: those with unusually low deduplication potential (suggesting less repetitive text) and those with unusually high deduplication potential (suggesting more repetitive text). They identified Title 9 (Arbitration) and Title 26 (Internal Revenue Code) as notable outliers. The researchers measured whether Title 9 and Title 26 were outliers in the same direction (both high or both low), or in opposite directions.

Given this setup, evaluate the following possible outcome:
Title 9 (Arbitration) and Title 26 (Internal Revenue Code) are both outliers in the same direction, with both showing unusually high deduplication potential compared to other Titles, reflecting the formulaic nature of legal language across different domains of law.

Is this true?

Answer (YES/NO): NO